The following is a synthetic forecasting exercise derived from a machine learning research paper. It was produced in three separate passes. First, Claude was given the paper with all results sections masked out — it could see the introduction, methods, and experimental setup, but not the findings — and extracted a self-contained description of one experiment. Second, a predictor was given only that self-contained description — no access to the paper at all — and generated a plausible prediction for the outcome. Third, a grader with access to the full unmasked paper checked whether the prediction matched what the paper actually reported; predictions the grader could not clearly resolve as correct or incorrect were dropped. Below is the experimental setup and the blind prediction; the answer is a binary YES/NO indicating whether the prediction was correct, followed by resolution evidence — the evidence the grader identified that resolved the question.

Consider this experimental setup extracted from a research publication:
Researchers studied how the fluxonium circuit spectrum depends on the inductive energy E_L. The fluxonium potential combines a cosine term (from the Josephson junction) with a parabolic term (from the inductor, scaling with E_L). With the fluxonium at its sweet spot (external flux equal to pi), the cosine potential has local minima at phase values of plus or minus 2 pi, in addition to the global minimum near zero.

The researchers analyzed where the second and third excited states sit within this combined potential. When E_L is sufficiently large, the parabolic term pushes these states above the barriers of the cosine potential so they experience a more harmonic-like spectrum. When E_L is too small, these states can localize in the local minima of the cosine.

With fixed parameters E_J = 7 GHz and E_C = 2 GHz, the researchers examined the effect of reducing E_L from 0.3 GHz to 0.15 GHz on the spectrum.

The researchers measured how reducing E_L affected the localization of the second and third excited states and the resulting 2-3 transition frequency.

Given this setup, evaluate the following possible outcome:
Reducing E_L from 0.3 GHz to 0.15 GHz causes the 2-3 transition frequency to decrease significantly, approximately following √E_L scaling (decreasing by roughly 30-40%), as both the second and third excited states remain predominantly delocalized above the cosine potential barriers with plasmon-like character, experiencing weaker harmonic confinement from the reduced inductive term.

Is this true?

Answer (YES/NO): NO